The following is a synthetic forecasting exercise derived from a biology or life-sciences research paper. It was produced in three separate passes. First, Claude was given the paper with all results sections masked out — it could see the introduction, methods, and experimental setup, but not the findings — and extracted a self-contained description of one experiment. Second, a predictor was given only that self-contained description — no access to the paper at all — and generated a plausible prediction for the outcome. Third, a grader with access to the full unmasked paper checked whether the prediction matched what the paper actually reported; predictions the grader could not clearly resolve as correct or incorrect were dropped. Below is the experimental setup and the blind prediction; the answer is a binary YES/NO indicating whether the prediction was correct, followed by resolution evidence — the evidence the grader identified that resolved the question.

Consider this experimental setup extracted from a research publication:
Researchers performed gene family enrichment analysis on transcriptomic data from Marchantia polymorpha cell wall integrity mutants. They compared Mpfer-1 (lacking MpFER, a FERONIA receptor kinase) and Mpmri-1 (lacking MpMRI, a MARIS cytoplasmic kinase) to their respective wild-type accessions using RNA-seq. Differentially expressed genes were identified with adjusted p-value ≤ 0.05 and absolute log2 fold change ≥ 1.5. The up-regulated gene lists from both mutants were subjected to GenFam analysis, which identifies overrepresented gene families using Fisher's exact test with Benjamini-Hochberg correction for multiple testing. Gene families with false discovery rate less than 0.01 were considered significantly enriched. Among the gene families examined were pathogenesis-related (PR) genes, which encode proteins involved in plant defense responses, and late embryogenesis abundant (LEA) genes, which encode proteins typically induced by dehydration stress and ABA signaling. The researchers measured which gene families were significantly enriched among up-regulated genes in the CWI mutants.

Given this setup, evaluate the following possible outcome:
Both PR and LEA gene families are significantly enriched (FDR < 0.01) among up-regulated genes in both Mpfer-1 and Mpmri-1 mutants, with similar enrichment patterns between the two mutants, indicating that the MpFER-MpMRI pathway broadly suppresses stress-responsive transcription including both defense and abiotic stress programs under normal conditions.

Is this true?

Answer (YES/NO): YES